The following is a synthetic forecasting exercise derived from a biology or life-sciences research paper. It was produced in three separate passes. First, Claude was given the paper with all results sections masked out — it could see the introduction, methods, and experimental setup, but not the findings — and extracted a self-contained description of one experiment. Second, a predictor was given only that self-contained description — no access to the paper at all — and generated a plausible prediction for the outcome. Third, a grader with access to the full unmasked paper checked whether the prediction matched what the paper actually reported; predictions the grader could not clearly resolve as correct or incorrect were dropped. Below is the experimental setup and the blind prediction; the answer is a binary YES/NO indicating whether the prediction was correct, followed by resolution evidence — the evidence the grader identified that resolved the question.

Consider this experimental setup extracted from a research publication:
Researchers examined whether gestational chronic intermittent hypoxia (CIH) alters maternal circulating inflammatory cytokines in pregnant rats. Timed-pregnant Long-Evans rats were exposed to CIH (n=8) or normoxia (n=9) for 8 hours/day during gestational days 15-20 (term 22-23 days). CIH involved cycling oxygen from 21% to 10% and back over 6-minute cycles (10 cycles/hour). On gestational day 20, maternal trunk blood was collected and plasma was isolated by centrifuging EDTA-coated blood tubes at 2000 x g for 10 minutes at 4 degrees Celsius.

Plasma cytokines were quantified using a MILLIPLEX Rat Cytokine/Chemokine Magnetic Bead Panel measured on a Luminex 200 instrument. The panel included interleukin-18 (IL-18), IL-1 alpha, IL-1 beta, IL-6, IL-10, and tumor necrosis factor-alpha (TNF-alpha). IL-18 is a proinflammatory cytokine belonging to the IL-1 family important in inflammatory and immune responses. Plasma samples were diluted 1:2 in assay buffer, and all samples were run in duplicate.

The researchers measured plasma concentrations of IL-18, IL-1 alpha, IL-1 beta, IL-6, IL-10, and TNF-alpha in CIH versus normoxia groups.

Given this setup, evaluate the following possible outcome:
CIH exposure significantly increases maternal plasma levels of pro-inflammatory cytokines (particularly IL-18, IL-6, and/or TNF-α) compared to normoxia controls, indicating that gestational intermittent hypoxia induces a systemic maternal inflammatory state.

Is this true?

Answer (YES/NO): YES